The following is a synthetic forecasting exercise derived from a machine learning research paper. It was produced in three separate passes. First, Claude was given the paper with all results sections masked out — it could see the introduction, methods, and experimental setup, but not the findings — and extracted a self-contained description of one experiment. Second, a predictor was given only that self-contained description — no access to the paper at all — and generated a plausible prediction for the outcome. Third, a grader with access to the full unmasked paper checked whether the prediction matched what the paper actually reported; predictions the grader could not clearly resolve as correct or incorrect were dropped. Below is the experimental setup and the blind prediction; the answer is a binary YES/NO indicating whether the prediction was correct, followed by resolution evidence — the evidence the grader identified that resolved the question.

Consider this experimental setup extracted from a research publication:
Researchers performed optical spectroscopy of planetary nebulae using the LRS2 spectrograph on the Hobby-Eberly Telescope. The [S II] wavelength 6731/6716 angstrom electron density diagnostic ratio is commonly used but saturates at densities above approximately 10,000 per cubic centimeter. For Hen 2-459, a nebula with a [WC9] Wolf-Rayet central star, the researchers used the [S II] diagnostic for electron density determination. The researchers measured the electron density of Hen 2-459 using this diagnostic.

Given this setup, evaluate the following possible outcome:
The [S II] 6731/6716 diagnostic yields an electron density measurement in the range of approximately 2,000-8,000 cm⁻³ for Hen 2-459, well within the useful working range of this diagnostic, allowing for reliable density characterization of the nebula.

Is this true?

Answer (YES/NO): NO